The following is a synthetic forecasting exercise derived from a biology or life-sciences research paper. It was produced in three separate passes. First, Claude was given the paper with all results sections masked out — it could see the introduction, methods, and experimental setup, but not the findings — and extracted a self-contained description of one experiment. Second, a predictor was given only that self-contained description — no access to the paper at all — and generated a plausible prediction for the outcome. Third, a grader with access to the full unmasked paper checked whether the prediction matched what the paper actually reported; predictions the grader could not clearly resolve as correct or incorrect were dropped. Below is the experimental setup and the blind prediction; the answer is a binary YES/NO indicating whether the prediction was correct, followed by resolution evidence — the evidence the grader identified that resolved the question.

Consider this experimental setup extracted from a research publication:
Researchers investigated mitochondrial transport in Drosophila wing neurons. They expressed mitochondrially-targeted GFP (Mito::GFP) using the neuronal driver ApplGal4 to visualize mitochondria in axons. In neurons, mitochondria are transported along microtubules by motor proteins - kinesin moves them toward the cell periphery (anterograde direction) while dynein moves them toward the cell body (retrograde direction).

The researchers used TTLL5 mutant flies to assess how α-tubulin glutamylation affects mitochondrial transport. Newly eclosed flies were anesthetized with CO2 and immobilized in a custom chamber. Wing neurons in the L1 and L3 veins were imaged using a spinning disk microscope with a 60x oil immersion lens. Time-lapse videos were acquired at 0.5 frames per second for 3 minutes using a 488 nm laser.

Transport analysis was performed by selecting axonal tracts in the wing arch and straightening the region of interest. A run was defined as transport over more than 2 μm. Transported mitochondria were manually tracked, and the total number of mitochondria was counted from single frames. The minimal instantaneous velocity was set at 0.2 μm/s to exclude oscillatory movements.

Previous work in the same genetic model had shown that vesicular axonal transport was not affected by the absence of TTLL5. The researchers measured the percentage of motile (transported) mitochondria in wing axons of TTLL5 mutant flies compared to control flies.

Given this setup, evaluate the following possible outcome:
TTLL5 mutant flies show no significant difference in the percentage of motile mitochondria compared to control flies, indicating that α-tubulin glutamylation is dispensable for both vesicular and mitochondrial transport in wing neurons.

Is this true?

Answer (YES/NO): NO